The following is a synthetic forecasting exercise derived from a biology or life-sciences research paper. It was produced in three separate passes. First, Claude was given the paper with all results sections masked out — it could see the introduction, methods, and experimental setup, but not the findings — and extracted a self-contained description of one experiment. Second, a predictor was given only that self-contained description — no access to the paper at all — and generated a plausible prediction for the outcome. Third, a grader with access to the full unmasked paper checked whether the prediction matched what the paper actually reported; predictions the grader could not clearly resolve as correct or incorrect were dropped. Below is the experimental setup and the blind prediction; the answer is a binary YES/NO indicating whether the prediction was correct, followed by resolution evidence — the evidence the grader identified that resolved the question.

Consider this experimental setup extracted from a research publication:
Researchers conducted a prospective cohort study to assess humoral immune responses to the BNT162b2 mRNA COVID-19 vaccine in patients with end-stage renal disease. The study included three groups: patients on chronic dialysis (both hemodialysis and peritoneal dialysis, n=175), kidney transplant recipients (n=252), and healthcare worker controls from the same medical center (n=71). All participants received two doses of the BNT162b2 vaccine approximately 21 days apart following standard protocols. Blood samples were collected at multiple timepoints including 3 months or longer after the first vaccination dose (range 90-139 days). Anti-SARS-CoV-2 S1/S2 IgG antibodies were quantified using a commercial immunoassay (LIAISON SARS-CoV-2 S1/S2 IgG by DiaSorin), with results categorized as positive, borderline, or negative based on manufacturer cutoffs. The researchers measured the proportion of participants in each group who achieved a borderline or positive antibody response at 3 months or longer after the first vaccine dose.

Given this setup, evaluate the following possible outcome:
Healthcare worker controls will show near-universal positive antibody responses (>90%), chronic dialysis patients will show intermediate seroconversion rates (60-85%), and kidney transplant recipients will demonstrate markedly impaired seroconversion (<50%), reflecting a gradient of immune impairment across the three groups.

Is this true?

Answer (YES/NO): YES